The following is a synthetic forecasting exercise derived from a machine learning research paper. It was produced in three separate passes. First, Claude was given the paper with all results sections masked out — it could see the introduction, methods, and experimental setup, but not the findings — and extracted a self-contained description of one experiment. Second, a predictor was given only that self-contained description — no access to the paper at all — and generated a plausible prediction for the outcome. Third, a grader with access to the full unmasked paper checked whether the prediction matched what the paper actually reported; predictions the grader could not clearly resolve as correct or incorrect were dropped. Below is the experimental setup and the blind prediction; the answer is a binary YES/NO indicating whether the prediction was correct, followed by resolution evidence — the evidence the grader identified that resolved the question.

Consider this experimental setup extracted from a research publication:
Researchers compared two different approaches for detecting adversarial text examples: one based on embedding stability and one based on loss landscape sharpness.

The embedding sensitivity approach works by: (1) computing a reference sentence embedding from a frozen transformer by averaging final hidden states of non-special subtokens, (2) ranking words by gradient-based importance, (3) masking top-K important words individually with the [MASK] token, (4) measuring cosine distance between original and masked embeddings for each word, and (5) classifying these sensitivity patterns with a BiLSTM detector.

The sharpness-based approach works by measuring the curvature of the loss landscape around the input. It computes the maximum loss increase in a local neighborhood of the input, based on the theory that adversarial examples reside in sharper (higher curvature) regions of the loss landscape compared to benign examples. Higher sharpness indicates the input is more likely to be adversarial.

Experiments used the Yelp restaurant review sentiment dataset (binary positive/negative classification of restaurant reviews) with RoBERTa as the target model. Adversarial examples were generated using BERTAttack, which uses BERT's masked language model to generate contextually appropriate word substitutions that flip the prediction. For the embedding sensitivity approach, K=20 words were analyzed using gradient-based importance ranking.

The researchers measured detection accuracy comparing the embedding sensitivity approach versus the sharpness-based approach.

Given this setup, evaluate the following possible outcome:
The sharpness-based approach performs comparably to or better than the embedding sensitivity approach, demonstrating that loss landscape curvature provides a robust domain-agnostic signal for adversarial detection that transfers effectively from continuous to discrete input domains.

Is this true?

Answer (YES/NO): YES